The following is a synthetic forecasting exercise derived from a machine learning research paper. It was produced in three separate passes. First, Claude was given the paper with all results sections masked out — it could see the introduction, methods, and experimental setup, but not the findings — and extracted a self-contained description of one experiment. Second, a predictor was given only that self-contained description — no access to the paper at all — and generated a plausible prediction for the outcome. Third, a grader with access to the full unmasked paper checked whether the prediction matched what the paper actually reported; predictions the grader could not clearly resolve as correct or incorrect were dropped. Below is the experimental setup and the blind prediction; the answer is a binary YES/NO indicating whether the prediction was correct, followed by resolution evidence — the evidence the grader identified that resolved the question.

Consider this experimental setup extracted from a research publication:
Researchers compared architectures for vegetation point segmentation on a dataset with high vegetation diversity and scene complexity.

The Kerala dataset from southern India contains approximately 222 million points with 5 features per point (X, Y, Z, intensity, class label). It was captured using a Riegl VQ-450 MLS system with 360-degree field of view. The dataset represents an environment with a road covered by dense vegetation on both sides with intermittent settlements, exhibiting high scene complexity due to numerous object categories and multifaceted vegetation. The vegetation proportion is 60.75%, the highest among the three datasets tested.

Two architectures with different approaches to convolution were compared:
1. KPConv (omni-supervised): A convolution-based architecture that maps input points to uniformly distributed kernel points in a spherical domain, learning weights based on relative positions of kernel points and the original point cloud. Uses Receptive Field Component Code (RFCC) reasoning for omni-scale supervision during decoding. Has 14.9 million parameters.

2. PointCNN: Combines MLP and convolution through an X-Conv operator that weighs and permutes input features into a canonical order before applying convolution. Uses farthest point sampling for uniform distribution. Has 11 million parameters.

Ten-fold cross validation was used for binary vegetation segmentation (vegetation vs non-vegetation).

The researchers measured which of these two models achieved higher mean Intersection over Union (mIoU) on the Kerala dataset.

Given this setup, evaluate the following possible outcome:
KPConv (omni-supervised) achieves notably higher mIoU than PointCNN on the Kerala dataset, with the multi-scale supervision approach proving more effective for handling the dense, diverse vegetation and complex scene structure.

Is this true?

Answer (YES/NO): NO